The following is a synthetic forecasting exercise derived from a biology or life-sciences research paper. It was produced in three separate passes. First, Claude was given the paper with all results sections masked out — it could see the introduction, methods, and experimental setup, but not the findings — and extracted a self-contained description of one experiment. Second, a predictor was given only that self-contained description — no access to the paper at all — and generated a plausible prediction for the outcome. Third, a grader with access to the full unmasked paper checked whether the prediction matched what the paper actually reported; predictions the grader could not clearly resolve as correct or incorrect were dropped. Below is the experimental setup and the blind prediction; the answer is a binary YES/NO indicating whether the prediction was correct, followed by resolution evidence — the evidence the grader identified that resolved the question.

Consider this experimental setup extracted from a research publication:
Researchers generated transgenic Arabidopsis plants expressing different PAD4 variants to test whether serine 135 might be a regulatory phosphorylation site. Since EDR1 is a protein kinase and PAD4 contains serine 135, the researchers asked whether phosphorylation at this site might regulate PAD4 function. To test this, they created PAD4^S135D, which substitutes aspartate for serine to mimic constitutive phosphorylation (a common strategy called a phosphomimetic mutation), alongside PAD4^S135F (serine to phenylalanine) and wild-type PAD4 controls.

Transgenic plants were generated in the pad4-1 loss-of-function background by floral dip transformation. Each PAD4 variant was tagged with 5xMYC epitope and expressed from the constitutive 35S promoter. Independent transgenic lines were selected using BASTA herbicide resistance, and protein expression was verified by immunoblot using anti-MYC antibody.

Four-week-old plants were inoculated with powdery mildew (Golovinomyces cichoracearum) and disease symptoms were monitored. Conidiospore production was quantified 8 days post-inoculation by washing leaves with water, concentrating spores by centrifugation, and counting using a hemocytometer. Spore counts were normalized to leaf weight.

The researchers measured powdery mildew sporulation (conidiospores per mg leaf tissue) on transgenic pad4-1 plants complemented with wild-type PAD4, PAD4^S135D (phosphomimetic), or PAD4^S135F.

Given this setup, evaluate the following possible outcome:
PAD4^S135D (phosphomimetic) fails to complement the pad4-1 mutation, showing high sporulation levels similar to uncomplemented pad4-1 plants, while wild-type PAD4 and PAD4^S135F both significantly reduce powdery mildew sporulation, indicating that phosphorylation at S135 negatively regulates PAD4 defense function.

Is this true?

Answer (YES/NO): NO